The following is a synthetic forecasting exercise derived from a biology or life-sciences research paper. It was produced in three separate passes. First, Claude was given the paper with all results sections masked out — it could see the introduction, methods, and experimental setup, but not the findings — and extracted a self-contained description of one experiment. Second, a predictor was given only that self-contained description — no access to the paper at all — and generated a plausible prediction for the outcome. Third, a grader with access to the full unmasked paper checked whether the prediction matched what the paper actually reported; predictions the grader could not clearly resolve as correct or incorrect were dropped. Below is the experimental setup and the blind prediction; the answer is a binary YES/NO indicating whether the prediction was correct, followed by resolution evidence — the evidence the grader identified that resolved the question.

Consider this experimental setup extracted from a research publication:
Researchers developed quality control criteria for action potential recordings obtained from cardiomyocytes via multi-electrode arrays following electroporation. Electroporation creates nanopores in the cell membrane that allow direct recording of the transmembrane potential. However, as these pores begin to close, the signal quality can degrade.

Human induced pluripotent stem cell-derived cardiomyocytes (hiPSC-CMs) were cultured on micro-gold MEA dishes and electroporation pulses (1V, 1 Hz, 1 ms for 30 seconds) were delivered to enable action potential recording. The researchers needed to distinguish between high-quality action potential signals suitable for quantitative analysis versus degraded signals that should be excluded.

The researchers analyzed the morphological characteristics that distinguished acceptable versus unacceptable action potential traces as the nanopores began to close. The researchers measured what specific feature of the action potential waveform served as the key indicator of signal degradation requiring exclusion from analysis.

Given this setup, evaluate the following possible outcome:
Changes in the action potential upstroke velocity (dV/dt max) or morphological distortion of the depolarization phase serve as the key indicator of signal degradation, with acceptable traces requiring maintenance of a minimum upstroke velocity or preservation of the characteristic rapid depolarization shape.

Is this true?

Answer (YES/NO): NO